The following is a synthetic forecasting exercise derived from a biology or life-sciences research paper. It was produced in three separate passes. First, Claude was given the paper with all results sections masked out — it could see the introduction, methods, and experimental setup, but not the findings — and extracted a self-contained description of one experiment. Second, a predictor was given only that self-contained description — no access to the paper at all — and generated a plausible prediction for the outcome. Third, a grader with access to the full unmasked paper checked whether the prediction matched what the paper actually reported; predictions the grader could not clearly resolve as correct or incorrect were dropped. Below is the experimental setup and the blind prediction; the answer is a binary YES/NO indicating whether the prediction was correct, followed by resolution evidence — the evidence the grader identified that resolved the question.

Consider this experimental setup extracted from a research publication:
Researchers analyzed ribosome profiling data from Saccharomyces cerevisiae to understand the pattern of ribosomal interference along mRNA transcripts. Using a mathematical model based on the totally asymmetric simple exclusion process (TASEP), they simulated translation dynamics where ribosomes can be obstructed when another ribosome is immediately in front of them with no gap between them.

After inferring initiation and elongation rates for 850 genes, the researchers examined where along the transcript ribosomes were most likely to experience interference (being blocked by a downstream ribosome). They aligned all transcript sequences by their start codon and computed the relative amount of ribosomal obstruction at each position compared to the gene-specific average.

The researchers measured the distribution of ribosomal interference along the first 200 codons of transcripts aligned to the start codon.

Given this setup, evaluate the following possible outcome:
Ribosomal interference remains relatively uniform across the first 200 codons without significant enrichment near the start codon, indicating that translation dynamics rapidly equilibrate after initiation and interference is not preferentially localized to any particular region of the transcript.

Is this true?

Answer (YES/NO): NO